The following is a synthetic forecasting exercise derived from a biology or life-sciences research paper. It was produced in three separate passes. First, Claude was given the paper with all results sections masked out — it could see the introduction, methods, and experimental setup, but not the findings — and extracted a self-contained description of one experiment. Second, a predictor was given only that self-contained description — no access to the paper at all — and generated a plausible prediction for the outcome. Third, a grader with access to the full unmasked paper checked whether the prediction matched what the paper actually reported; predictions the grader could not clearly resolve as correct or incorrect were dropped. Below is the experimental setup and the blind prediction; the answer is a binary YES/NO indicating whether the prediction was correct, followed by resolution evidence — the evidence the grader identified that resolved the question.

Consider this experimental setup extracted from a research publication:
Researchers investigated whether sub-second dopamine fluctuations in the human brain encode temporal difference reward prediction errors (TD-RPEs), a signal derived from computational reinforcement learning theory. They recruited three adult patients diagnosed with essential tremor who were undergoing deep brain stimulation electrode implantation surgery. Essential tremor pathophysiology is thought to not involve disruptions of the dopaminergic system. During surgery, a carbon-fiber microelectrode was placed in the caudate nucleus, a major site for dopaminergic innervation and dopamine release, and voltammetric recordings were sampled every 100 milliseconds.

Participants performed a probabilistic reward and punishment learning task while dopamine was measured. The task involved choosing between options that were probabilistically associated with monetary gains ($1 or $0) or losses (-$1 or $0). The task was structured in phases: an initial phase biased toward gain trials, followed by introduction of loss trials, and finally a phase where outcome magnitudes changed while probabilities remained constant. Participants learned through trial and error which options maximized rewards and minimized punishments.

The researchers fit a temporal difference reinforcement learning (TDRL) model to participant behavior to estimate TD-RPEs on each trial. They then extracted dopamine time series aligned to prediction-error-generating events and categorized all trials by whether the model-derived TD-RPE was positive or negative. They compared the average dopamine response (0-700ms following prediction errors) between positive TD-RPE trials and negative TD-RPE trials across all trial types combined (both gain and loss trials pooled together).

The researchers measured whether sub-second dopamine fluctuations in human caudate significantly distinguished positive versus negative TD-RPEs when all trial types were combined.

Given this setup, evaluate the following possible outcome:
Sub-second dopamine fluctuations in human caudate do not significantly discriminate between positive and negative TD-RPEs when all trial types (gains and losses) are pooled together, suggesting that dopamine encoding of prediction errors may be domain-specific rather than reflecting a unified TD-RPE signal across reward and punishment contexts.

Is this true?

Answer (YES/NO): YES